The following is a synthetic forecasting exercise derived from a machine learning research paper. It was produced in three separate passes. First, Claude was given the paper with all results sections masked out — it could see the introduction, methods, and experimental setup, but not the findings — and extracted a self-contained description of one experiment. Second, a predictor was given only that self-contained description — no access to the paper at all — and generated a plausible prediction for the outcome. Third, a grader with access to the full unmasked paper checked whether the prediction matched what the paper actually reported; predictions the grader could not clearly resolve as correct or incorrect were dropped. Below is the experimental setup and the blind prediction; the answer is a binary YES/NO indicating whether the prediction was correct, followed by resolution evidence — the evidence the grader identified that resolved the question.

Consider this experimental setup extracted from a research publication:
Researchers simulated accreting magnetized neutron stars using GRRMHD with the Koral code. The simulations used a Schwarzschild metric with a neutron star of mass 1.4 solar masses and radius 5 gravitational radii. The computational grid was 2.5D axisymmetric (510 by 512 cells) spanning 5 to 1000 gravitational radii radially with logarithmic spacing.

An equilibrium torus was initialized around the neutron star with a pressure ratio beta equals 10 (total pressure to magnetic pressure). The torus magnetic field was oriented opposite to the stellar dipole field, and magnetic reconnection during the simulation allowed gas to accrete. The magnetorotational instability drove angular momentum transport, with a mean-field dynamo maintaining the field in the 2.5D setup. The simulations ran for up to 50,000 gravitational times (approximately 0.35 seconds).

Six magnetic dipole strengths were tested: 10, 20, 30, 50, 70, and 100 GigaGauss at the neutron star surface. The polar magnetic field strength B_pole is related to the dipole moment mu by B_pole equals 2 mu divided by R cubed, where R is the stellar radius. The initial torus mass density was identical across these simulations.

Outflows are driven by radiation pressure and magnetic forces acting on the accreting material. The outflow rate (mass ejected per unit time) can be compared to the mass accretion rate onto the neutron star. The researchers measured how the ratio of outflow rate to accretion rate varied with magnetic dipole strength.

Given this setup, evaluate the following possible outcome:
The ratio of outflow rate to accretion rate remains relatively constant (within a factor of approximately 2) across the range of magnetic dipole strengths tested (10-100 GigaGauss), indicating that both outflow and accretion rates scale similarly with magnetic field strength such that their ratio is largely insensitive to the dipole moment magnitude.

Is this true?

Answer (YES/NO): NO